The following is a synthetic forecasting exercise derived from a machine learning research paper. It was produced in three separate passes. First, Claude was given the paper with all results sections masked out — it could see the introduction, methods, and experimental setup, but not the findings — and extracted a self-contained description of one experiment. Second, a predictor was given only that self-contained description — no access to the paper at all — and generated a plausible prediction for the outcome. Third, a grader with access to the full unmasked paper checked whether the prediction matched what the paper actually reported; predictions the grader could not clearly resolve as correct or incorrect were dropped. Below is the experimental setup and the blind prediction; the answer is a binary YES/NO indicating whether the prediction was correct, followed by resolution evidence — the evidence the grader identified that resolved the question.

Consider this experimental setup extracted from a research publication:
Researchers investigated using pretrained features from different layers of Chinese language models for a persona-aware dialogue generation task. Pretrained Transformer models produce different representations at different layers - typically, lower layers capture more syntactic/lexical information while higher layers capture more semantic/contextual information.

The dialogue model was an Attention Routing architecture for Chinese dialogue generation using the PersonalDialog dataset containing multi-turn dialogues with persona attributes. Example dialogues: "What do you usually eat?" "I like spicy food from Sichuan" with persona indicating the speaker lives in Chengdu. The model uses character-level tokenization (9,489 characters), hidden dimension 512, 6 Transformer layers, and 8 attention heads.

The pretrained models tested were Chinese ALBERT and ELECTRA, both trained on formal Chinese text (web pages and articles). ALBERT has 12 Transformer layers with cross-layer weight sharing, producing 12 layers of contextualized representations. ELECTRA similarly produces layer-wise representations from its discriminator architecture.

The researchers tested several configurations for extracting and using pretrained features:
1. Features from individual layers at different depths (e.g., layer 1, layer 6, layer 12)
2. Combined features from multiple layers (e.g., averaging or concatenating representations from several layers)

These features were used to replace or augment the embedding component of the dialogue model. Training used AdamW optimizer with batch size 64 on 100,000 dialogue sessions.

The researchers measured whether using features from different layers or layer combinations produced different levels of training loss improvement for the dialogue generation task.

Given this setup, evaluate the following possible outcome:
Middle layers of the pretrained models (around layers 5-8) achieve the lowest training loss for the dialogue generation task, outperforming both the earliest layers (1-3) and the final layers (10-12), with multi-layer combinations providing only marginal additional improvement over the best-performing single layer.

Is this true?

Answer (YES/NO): NO